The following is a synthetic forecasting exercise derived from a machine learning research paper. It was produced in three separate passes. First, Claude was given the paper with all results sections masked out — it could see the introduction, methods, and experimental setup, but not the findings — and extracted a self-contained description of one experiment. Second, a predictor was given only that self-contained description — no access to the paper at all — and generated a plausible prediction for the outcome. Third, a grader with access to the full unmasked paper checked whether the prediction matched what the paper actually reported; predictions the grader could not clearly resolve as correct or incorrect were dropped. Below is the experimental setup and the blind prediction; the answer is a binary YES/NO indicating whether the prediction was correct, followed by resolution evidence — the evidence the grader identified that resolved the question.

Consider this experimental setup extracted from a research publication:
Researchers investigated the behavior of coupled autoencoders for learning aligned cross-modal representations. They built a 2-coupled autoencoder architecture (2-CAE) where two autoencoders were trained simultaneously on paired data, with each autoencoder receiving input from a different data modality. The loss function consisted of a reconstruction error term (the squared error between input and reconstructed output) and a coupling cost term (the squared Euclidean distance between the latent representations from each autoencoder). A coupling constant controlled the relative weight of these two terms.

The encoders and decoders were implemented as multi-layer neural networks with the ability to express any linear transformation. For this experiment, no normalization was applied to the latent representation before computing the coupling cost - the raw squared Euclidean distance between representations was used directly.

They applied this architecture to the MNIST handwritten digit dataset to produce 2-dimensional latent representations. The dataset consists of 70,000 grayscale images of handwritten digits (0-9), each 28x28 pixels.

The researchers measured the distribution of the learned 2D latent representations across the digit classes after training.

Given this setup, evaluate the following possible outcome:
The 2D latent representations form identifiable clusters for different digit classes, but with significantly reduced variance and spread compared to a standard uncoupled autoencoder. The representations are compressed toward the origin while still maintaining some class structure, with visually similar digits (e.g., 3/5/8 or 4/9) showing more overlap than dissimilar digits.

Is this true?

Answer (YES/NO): NO